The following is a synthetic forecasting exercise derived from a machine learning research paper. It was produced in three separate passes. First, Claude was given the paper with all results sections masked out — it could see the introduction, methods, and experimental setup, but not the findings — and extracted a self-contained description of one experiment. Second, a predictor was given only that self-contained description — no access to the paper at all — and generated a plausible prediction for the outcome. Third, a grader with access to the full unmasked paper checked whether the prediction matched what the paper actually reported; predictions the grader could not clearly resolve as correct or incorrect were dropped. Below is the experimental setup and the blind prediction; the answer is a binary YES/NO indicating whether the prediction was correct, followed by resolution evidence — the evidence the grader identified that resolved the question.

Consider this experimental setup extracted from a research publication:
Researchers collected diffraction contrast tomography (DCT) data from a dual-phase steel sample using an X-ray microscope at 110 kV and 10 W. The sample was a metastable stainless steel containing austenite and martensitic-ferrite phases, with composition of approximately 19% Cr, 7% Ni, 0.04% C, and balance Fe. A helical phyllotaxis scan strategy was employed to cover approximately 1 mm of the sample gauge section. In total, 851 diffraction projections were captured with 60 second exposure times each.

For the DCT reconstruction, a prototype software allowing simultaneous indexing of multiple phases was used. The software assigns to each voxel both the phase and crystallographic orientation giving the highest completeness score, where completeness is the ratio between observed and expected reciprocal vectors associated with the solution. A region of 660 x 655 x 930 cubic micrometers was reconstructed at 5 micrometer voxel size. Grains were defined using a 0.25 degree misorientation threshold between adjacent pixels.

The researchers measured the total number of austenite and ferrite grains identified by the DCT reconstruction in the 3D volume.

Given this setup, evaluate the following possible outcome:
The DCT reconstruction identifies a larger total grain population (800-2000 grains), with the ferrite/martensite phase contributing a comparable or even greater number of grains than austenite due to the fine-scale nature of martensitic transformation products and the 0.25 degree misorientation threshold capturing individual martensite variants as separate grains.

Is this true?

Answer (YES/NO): NO